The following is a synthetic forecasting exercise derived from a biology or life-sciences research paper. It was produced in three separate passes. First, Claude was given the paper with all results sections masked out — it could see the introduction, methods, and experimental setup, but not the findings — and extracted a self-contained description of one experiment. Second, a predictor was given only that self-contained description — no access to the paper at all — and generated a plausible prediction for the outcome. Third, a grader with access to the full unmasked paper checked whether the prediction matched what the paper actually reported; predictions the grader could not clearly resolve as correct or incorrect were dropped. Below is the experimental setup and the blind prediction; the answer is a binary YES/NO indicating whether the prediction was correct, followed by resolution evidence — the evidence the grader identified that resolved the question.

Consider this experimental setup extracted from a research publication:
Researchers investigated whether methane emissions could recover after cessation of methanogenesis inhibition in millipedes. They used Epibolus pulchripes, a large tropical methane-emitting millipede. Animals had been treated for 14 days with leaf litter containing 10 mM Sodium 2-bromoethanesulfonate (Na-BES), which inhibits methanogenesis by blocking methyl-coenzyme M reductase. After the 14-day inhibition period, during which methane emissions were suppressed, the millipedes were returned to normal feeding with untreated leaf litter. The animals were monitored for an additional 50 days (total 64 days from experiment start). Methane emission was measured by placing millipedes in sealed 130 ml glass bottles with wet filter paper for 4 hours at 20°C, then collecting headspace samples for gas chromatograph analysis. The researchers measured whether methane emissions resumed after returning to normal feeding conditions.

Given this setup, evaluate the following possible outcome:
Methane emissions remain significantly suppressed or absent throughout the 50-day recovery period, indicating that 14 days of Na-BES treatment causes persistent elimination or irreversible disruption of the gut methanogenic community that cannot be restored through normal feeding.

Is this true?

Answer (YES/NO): NO